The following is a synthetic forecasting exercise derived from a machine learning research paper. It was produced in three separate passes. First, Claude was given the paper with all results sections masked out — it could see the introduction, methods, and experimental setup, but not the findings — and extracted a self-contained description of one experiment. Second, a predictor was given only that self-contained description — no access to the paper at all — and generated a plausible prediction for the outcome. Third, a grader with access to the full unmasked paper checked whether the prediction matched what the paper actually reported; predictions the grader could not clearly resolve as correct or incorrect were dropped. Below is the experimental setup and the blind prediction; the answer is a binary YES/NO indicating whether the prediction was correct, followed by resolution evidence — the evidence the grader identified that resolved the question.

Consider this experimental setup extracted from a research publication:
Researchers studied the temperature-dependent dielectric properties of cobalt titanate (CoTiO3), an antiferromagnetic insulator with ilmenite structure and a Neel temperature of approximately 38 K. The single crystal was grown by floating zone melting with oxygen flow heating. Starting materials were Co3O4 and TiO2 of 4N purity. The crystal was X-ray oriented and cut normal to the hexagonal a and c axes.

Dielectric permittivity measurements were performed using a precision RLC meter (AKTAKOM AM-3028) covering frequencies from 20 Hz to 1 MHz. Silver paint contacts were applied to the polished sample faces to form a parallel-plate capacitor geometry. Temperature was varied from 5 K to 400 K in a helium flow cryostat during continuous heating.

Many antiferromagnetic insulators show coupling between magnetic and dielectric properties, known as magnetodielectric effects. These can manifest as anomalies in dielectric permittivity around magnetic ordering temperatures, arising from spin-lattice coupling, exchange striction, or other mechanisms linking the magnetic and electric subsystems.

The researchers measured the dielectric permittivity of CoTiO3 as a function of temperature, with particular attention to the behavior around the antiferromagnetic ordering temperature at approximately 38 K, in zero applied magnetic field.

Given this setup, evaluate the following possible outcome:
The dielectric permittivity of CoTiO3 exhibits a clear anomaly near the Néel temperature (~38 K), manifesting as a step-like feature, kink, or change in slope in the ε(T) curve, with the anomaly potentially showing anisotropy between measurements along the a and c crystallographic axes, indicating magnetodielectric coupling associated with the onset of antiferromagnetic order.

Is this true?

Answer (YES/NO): YES